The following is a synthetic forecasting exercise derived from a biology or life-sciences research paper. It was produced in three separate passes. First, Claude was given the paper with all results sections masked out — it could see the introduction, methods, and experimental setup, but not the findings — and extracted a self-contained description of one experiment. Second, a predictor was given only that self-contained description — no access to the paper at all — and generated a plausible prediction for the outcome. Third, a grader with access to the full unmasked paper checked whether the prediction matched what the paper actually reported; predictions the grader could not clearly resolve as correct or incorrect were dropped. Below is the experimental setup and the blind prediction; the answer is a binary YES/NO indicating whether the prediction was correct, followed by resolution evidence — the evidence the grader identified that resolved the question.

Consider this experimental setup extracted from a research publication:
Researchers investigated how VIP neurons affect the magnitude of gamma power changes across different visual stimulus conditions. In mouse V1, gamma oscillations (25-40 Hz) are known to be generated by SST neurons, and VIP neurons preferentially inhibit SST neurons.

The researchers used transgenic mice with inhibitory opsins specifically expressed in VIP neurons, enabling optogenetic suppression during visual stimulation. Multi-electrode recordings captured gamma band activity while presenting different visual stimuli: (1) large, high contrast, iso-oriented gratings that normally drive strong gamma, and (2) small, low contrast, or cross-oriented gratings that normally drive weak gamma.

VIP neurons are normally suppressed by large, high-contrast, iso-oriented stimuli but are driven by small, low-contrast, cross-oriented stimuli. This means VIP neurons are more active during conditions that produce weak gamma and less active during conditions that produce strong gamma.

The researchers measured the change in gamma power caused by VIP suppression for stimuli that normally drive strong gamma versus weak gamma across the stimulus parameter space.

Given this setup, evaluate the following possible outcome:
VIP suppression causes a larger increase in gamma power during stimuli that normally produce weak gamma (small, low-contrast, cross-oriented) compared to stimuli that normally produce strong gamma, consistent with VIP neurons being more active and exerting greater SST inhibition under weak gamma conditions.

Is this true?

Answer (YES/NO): NO